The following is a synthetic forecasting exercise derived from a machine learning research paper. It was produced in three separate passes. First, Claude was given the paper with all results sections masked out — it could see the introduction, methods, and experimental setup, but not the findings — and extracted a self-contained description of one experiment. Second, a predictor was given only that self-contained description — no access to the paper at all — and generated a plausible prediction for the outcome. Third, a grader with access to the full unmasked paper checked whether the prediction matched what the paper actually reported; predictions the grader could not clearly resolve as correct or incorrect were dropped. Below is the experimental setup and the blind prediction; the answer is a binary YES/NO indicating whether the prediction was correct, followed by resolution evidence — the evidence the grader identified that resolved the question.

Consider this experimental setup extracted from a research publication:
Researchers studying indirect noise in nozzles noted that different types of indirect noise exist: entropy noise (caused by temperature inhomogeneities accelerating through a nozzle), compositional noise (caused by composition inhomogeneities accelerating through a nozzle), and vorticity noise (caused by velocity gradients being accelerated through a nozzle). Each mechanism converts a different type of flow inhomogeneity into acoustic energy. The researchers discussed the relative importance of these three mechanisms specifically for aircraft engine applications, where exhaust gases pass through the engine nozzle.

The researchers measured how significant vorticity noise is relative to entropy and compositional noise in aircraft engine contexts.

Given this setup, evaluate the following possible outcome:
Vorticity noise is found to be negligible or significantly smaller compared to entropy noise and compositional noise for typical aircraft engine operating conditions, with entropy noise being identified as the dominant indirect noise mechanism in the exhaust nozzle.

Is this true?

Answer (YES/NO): NO